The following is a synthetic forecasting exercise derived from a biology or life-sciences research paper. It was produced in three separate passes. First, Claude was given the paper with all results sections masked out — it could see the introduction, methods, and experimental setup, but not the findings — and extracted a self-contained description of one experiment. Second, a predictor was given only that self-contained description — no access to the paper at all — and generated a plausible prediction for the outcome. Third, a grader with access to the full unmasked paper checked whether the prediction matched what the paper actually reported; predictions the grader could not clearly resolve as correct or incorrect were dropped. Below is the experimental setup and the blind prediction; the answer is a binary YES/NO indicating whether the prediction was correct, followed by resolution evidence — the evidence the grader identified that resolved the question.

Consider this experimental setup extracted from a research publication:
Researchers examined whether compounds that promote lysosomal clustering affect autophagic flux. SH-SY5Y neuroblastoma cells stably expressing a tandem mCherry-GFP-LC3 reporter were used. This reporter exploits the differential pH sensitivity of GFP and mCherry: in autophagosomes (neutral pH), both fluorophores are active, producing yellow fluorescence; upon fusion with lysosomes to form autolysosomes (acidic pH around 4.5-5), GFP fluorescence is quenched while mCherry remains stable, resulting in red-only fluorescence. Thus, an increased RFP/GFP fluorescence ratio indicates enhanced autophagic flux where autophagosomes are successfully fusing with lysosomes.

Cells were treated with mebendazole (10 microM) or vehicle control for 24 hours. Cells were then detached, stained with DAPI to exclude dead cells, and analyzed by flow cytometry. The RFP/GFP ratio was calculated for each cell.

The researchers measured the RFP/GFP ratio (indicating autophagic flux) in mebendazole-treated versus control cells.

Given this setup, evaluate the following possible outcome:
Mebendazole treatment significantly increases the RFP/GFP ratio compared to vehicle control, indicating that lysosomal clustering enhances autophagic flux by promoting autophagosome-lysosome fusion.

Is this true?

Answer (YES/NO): YES